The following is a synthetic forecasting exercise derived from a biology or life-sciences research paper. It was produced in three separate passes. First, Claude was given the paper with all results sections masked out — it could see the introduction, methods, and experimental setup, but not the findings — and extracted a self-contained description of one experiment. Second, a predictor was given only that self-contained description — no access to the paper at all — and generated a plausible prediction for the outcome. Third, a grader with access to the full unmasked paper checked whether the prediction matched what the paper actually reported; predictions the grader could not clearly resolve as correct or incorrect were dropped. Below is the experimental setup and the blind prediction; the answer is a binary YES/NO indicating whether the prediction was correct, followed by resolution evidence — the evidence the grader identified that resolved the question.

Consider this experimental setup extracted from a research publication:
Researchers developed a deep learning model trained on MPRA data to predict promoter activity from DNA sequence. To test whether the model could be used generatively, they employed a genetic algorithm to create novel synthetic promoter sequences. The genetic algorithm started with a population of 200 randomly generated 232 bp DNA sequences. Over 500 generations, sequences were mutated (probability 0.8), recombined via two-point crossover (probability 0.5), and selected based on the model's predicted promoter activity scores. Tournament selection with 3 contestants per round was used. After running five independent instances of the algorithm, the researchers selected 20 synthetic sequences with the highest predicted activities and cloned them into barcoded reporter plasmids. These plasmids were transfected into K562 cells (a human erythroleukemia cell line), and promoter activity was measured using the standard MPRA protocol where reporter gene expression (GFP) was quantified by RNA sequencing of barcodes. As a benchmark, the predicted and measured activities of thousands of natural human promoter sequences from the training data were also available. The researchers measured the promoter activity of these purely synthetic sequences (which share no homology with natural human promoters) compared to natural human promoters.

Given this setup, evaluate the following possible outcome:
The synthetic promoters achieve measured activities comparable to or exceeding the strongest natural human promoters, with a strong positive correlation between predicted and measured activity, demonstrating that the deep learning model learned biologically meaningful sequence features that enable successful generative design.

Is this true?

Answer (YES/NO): YES